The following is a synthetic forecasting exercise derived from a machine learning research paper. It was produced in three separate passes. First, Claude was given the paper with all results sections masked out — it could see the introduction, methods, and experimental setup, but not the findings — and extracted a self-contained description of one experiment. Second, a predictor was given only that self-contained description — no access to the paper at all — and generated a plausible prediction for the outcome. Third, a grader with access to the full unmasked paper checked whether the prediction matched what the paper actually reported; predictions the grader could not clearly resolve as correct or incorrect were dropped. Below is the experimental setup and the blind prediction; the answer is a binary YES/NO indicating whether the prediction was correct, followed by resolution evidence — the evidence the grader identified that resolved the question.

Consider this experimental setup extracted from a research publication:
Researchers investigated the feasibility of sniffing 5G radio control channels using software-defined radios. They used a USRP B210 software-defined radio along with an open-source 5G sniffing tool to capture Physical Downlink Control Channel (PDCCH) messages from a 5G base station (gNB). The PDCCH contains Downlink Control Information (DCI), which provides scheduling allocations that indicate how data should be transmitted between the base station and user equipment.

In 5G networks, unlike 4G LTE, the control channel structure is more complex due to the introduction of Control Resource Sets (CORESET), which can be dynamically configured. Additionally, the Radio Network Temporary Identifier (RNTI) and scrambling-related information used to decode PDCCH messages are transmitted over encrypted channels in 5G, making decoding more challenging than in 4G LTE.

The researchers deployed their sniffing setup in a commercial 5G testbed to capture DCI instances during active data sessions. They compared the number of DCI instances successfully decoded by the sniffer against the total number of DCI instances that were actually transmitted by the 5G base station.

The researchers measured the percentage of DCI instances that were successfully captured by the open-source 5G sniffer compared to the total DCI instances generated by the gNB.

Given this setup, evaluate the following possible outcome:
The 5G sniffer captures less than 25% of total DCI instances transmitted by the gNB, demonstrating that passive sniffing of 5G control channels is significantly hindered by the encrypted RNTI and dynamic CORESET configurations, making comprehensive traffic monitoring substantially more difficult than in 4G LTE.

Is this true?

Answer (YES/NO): YES